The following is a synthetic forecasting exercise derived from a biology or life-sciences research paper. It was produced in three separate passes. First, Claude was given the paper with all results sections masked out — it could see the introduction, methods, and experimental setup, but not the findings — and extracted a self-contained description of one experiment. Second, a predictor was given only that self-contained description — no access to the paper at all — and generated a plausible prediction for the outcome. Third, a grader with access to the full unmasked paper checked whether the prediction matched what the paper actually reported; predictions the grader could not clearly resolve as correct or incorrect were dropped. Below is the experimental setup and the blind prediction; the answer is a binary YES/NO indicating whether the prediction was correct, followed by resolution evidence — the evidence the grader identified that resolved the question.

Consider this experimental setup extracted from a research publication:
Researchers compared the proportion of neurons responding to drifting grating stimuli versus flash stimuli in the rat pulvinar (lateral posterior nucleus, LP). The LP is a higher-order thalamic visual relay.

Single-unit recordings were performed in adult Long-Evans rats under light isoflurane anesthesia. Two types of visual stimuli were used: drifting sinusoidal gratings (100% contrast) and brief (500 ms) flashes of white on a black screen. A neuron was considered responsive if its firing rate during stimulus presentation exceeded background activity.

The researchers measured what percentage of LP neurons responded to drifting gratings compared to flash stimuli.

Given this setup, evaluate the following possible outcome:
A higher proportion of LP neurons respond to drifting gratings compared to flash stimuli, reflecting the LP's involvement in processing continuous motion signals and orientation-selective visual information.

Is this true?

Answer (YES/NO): NO